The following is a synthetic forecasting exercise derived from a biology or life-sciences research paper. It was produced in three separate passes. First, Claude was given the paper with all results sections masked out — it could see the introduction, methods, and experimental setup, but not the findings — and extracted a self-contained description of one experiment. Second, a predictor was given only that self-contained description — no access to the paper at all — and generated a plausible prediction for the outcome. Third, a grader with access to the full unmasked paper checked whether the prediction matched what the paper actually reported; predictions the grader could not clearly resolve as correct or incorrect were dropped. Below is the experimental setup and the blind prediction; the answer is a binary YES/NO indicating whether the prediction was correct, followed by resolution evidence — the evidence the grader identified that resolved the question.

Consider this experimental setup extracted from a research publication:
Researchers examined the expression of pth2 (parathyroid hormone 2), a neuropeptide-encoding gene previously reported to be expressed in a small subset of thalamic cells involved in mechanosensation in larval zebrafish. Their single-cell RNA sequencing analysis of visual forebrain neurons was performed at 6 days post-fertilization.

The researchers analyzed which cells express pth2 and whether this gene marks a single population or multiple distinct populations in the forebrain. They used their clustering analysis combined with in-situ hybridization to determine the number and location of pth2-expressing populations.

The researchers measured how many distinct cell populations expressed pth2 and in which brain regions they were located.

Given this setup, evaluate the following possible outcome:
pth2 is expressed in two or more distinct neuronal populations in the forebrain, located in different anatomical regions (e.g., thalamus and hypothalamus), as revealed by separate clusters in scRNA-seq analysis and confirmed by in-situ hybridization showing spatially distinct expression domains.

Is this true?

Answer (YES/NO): YES